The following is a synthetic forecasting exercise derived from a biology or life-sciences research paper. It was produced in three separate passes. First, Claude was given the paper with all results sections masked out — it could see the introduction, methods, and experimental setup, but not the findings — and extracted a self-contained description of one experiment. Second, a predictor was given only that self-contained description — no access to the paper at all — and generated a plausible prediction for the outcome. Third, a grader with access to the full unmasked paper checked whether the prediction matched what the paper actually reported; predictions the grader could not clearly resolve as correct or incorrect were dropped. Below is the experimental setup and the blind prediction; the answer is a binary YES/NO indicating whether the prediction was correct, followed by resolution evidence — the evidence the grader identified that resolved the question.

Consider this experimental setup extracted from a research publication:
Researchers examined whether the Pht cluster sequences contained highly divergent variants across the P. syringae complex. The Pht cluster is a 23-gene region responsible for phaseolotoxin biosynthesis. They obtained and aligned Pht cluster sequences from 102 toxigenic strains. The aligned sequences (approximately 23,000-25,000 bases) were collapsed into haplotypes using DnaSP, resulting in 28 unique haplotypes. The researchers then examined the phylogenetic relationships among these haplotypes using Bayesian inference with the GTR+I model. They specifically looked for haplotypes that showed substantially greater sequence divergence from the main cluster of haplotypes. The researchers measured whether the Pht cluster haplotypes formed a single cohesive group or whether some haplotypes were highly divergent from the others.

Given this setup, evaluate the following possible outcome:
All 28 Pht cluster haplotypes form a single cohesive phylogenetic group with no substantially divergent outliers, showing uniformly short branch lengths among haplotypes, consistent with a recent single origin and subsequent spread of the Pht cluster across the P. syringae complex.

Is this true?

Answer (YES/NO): NO